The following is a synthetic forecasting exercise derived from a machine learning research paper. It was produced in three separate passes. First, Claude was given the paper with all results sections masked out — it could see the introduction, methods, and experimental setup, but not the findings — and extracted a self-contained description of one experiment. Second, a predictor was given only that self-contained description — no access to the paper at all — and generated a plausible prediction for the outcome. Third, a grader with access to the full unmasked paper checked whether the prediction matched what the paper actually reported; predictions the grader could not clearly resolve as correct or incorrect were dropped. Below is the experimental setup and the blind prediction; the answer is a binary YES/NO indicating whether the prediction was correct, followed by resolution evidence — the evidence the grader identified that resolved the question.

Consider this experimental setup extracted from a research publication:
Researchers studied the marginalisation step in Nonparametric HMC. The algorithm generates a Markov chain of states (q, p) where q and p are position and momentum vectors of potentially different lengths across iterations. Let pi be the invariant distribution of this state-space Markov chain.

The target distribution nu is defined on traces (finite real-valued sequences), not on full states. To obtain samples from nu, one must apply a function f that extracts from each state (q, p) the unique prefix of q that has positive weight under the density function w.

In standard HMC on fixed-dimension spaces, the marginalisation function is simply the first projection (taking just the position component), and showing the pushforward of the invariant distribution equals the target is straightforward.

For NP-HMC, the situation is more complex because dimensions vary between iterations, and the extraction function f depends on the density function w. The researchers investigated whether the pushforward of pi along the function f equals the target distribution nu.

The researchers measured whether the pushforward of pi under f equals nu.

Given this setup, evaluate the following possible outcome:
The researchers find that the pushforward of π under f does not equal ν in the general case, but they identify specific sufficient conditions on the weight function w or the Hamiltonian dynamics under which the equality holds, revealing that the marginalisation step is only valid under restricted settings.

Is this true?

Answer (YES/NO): NO